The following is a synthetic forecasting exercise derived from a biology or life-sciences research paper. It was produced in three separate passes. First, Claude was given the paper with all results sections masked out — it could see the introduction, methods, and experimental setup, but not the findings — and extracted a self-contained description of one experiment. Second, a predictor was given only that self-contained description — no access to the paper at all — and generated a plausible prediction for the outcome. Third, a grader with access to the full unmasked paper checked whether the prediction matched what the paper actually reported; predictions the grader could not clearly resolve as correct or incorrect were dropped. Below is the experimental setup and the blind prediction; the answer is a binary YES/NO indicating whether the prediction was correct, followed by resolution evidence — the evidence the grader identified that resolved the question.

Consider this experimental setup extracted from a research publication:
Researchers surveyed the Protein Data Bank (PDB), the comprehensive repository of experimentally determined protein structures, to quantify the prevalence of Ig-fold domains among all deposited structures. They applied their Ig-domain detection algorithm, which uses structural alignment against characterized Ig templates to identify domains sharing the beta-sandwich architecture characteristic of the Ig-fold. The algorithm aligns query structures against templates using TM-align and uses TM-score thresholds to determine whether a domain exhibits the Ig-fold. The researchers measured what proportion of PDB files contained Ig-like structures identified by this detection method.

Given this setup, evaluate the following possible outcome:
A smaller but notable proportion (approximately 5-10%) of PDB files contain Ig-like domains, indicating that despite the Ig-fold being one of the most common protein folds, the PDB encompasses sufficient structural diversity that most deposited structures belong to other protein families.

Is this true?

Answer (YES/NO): YES